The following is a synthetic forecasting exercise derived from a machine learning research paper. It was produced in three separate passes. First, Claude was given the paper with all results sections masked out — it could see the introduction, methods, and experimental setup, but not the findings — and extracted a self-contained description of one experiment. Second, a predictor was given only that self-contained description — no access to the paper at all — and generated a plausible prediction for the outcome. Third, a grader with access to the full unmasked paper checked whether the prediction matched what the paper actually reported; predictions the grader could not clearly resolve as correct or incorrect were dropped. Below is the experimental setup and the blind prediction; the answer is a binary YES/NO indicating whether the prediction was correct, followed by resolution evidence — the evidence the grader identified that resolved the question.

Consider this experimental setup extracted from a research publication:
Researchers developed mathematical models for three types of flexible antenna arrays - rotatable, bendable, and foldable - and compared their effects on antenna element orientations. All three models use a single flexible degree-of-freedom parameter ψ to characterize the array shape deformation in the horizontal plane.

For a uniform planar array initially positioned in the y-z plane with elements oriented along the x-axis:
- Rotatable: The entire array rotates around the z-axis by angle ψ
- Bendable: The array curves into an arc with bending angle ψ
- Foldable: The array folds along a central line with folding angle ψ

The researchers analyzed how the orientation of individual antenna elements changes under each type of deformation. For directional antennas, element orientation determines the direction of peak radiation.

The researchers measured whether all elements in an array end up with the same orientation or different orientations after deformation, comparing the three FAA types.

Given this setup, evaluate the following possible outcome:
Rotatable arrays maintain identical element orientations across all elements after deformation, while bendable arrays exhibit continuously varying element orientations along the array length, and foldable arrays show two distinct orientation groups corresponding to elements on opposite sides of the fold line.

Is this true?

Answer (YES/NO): YES